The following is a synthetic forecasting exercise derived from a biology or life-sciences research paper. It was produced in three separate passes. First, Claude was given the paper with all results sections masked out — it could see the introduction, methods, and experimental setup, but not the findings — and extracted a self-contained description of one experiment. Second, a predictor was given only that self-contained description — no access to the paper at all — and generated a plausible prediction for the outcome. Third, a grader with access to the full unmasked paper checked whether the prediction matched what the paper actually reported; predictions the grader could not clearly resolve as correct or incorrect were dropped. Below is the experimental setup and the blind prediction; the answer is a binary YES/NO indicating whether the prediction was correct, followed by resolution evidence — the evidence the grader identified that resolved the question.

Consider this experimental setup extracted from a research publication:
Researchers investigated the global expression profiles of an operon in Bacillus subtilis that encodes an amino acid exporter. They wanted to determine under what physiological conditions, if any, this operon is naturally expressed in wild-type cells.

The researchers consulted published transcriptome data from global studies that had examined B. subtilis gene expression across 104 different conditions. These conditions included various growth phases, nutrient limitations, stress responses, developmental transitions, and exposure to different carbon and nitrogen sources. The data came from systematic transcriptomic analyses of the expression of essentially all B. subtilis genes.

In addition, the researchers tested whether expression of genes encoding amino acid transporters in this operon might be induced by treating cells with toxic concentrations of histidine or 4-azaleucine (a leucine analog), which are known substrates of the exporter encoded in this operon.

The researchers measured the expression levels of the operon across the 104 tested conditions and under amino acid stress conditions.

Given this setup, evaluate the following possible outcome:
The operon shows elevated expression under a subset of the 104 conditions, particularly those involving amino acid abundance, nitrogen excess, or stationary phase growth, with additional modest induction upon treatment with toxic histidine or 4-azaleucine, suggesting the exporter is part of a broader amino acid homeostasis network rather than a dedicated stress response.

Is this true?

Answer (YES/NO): NO